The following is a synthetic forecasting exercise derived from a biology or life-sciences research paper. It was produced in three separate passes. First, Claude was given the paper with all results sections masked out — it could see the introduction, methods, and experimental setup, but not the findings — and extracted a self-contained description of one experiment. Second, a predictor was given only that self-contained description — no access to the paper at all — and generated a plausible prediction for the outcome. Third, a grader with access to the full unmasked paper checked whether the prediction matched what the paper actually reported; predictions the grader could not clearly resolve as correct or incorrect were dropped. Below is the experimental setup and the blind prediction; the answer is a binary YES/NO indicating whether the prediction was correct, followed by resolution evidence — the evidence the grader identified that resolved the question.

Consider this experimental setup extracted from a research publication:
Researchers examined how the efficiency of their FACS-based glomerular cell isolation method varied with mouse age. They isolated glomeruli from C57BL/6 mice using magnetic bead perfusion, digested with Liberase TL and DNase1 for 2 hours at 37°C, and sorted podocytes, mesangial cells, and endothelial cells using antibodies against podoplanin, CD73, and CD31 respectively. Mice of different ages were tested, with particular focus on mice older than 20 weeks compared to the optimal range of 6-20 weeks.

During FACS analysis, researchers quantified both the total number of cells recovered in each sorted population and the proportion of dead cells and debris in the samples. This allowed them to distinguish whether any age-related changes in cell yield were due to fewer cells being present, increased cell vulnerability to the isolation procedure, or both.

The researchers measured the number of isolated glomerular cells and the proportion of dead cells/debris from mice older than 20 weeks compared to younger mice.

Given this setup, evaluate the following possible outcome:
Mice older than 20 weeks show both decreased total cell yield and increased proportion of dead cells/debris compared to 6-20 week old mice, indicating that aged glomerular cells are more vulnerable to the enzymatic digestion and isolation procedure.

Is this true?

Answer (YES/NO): NO